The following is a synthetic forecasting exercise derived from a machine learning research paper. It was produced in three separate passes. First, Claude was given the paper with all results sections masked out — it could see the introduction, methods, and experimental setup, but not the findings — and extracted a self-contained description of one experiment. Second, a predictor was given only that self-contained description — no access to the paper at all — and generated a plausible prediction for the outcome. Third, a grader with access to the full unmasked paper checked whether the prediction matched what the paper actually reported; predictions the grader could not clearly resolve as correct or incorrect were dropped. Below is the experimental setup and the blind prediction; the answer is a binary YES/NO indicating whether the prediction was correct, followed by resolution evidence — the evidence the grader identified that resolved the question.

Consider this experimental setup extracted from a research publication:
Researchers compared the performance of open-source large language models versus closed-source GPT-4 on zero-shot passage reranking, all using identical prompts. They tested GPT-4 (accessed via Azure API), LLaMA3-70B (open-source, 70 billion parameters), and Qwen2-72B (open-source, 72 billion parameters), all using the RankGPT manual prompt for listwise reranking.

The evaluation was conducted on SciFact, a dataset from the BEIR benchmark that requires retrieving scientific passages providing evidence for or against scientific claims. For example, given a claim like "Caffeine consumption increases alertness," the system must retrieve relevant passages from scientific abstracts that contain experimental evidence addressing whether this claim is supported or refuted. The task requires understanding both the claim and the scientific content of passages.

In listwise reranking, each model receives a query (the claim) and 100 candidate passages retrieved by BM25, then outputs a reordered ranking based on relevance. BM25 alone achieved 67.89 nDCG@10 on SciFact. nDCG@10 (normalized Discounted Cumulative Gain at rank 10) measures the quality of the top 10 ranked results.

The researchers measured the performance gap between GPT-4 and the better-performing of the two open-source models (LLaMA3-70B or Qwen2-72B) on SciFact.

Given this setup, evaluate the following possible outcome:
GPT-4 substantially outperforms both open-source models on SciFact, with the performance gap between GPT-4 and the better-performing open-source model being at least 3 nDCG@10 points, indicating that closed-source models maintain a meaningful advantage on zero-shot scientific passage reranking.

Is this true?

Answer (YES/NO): NO